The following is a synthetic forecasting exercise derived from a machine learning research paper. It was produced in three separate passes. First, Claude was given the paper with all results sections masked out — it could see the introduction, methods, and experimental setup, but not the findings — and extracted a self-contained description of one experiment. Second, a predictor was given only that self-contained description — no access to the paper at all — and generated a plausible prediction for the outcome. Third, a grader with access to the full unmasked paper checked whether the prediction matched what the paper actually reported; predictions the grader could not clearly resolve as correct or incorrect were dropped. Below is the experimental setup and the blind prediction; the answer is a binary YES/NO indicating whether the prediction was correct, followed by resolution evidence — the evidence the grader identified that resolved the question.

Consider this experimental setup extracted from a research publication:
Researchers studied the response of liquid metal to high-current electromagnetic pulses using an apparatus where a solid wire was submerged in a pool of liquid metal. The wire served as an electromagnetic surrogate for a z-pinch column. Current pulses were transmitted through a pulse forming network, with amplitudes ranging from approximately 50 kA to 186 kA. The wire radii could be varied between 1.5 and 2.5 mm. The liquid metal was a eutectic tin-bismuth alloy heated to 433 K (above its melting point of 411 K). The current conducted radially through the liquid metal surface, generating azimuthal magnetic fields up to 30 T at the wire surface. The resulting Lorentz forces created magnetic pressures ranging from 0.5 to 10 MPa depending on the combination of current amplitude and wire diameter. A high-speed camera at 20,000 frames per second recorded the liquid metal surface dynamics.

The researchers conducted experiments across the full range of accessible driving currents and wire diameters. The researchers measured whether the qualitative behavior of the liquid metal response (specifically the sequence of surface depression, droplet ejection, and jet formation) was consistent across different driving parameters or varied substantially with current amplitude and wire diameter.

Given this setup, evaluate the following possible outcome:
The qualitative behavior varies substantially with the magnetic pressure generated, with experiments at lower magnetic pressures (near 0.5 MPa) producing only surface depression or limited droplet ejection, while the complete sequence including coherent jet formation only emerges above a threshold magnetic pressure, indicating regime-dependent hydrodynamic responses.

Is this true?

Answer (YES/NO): NO